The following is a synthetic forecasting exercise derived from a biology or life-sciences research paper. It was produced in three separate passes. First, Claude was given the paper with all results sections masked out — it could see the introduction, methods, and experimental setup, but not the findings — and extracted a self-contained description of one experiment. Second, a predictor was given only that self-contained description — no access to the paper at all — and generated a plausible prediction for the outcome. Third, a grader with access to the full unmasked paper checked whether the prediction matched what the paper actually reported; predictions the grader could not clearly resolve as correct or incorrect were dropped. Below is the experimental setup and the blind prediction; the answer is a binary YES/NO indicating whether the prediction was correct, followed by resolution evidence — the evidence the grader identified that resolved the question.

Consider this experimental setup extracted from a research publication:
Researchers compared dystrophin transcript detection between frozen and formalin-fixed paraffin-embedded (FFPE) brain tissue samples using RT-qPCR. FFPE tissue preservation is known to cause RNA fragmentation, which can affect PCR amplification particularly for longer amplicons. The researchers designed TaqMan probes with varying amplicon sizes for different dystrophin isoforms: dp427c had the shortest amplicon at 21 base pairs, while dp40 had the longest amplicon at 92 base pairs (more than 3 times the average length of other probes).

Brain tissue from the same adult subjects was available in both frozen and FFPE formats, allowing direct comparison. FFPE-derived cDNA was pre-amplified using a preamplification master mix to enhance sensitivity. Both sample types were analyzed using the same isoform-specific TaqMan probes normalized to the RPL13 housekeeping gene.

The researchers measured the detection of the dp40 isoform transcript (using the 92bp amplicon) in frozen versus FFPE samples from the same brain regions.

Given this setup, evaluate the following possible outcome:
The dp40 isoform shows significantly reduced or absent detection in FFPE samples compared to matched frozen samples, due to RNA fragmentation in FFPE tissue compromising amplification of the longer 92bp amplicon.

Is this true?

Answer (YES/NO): YES